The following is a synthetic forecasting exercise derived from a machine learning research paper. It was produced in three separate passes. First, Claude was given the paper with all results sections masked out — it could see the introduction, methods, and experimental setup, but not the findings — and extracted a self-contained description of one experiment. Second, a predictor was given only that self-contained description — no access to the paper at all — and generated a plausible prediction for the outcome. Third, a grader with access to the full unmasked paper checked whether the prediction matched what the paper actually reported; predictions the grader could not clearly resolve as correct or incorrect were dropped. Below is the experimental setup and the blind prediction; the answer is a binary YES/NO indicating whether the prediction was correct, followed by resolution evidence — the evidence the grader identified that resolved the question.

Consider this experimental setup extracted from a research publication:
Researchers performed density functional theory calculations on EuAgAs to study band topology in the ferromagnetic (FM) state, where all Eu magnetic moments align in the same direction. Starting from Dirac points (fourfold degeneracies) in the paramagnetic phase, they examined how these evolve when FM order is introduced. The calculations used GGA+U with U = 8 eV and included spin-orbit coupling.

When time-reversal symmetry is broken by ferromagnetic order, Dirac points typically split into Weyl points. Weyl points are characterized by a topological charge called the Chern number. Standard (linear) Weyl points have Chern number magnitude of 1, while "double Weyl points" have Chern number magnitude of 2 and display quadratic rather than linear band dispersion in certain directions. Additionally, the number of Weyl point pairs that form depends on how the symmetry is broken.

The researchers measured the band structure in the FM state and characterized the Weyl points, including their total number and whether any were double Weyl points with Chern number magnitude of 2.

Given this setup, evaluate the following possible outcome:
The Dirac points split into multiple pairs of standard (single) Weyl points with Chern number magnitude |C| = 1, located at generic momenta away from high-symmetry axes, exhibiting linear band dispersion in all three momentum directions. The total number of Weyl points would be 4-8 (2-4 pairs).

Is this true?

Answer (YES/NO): NO